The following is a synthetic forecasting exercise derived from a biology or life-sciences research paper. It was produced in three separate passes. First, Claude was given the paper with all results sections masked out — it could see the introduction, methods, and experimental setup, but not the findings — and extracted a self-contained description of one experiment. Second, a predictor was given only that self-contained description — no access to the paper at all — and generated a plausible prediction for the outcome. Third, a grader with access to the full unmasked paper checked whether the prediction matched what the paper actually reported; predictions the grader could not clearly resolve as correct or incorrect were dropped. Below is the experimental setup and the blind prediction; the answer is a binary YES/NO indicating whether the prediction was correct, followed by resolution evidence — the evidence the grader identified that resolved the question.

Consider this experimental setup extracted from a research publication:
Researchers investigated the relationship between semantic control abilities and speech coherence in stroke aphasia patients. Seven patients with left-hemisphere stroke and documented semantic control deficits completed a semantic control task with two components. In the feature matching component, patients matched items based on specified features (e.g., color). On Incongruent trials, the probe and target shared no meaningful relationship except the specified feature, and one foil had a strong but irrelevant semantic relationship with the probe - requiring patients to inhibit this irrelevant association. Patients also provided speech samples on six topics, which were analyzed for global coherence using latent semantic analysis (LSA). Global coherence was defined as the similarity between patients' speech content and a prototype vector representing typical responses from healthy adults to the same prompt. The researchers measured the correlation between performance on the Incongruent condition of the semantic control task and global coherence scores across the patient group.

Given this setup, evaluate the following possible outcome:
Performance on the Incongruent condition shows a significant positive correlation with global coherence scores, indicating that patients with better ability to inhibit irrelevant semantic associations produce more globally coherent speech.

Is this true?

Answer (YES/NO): YES